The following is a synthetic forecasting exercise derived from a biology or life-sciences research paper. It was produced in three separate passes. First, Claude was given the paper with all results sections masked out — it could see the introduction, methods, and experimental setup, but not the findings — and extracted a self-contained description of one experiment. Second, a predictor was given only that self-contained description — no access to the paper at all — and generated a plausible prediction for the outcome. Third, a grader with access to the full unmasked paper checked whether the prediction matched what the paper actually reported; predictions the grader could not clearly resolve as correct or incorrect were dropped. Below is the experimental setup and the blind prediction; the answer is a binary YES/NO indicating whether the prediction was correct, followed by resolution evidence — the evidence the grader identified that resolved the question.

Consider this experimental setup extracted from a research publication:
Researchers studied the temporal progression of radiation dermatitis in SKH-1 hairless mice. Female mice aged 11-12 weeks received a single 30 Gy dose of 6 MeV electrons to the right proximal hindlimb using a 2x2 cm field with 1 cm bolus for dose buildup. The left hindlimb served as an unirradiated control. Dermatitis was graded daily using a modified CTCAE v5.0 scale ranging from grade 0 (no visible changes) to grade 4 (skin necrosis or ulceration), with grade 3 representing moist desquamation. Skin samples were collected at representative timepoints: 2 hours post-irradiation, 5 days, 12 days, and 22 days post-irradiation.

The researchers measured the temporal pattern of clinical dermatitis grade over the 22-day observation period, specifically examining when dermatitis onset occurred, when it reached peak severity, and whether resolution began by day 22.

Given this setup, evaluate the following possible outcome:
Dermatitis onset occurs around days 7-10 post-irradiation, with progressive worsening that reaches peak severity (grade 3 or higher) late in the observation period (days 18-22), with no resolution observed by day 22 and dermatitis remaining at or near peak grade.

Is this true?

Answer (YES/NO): NO